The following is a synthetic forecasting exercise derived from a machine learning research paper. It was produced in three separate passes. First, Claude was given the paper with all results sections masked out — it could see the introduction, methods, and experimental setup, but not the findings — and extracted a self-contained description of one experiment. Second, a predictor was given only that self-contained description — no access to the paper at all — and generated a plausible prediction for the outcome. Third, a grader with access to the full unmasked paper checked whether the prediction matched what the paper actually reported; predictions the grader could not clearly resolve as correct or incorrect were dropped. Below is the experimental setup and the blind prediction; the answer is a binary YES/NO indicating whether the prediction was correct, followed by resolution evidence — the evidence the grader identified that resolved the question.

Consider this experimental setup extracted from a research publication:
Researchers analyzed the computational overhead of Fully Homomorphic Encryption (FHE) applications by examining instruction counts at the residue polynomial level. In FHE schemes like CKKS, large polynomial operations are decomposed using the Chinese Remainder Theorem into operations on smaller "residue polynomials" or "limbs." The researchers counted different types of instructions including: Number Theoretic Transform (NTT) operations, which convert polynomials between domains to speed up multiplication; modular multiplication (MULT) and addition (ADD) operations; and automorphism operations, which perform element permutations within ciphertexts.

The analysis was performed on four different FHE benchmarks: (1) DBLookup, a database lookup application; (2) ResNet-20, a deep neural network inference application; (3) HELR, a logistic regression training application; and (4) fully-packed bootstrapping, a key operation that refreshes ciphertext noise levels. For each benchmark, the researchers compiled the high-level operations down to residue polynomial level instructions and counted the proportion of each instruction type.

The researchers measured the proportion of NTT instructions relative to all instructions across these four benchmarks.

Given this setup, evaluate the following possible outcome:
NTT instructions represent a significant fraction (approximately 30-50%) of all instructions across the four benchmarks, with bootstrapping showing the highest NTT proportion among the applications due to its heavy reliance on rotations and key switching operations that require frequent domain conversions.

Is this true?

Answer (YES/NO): NO